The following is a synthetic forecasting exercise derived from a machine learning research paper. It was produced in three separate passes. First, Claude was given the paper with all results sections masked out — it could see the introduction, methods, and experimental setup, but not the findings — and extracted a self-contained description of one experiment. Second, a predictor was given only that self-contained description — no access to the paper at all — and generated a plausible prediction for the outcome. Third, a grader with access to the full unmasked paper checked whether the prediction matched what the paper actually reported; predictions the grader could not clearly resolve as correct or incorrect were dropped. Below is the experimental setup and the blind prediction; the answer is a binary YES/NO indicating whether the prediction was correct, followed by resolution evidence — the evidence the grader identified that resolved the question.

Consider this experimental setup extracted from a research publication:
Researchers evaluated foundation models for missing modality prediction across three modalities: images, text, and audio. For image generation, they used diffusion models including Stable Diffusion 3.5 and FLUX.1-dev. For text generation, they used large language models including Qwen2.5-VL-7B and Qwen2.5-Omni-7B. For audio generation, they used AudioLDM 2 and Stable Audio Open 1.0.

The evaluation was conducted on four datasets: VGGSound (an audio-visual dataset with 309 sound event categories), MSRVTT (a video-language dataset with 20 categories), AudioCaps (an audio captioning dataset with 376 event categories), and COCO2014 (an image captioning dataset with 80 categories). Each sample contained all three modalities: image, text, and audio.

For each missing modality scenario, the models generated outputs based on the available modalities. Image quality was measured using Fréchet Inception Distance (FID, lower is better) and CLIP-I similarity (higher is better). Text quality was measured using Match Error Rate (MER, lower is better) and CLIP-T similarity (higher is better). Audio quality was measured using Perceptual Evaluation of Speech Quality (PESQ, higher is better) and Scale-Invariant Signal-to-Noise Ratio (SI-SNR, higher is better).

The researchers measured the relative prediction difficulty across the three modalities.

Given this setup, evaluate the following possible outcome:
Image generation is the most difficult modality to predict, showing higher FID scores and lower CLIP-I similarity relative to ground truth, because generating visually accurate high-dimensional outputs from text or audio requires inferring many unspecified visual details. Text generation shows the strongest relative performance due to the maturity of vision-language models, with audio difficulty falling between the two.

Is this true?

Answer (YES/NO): NO